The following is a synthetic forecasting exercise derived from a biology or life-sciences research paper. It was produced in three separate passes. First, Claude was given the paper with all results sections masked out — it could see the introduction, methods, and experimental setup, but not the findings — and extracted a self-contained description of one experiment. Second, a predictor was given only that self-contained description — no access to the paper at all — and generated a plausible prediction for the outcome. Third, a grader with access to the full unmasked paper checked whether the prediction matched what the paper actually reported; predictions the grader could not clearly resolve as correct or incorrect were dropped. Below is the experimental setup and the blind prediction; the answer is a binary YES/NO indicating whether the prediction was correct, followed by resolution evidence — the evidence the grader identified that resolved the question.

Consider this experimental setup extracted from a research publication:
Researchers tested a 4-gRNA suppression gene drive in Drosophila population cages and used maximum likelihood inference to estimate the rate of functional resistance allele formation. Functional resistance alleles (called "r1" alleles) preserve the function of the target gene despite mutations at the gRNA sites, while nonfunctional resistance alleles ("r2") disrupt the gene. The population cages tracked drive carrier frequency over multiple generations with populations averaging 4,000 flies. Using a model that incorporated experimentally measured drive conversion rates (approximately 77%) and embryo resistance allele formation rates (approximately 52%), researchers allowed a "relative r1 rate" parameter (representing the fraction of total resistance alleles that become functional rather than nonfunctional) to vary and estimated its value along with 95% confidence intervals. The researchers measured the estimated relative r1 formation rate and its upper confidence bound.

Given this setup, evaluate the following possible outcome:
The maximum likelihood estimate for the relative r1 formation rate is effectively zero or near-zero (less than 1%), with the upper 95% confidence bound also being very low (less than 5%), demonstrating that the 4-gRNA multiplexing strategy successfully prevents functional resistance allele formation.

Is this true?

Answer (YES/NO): YES